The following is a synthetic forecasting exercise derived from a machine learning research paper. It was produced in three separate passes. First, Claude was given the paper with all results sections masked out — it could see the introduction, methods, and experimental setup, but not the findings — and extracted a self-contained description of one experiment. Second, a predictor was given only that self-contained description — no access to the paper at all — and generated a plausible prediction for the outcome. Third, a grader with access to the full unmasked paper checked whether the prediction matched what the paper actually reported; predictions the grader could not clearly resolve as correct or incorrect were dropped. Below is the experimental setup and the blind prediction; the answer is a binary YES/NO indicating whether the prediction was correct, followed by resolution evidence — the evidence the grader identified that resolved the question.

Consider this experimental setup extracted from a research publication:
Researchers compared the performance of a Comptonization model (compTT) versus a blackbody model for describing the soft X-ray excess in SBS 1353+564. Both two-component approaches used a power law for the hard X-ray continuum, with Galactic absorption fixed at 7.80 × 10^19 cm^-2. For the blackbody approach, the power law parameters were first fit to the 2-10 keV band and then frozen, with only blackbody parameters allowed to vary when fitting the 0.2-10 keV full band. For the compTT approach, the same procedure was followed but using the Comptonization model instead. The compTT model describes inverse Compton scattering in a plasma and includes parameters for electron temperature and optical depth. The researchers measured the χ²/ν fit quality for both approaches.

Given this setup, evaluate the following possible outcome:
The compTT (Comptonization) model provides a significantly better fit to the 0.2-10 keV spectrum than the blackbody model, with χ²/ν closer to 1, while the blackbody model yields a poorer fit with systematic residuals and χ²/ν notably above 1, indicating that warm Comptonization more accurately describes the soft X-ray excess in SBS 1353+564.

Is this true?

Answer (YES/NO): YES